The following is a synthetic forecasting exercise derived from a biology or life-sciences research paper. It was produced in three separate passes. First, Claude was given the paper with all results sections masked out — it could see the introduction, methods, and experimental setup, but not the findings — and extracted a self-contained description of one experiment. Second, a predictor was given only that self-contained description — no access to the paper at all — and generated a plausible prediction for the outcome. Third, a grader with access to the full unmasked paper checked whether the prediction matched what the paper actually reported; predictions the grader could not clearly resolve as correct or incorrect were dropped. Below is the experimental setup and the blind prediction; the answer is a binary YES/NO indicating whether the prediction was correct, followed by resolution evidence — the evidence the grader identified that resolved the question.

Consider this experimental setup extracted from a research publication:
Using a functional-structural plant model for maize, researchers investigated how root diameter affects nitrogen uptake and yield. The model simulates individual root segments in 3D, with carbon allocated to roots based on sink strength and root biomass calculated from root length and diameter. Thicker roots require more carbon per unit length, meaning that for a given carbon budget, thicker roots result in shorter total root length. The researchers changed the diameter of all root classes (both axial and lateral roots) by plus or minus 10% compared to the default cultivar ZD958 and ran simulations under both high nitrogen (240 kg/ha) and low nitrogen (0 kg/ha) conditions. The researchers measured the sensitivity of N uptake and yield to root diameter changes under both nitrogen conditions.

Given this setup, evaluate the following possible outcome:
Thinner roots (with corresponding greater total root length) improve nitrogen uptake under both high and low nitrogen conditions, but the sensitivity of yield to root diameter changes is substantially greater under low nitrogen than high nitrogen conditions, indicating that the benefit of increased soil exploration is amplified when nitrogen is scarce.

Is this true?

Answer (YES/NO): YES